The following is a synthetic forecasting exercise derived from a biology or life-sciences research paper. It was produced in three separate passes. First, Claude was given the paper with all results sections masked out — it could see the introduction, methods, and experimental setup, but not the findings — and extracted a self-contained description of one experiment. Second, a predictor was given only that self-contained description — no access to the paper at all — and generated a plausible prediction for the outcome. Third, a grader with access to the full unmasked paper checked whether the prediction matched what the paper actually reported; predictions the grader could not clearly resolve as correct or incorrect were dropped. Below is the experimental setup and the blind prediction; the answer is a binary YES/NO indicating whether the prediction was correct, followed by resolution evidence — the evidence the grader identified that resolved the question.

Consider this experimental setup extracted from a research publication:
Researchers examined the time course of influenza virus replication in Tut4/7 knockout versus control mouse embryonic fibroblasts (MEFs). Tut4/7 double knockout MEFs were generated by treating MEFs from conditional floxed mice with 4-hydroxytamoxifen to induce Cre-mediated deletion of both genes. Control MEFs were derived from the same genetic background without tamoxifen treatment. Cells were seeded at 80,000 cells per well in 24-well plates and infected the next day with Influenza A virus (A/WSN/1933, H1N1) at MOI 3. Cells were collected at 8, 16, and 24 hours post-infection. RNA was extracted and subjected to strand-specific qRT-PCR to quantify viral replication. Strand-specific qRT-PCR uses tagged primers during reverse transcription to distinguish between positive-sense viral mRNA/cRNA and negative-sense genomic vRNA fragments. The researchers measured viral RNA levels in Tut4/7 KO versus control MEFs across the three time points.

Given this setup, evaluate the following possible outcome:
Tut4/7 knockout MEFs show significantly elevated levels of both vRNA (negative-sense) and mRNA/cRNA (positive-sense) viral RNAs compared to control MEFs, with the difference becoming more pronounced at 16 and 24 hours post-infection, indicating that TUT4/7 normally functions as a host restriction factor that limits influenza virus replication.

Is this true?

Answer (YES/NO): NO